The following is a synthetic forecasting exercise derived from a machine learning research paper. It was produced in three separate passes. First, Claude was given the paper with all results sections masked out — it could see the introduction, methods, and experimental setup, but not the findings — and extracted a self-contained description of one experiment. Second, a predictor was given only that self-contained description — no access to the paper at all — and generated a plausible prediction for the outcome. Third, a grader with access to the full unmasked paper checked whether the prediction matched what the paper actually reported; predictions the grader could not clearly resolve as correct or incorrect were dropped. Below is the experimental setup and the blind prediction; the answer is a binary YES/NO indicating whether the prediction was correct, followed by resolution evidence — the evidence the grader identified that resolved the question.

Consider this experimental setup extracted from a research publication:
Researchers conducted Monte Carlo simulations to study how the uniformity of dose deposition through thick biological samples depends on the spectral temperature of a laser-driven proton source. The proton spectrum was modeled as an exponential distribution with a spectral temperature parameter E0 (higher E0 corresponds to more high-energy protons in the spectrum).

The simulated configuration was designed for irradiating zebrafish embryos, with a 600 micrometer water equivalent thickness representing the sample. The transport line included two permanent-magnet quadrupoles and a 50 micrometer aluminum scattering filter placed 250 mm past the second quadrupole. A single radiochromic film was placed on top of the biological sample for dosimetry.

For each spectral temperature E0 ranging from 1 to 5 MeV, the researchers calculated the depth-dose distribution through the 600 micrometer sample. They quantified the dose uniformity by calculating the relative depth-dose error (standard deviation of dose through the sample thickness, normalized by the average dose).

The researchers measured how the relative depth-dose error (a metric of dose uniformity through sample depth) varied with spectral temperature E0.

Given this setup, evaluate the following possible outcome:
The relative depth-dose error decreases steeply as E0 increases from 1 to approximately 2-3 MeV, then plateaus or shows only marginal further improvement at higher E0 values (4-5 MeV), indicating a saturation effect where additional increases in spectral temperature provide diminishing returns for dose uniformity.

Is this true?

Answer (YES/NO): NO